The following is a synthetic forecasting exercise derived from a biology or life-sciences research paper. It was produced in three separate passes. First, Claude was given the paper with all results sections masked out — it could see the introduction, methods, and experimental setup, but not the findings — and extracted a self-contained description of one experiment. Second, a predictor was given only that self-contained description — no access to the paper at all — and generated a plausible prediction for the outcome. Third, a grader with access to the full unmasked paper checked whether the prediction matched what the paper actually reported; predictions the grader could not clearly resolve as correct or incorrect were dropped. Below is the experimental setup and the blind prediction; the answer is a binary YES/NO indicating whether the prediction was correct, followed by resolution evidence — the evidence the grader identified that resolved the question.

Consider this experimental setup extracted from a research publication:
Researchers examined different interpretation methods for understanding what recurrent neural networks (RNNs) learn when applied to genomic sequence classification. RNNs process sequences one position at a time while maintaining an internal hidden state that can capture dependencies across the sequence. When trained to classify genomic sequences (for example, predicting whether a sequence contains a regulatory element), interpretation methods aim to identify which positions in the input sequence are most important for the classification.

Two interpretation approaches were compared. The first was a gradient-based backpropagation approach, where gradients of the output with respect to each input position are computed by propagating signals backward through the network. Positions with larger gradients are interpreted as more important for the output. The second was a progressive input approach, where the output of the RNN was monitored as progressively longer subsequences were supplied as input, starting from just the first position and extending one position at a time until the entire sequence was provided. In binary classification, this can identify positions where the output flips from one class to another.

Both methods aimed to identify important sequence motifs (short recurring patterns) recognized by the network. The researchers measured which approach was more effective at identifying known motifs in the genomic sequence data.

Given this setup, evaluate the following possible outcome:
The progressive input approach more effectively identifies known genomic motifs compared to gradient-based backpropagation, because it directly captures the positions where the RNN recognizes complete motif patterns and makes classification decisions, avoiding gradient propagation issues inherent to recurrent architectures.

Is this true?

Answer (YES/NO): NO